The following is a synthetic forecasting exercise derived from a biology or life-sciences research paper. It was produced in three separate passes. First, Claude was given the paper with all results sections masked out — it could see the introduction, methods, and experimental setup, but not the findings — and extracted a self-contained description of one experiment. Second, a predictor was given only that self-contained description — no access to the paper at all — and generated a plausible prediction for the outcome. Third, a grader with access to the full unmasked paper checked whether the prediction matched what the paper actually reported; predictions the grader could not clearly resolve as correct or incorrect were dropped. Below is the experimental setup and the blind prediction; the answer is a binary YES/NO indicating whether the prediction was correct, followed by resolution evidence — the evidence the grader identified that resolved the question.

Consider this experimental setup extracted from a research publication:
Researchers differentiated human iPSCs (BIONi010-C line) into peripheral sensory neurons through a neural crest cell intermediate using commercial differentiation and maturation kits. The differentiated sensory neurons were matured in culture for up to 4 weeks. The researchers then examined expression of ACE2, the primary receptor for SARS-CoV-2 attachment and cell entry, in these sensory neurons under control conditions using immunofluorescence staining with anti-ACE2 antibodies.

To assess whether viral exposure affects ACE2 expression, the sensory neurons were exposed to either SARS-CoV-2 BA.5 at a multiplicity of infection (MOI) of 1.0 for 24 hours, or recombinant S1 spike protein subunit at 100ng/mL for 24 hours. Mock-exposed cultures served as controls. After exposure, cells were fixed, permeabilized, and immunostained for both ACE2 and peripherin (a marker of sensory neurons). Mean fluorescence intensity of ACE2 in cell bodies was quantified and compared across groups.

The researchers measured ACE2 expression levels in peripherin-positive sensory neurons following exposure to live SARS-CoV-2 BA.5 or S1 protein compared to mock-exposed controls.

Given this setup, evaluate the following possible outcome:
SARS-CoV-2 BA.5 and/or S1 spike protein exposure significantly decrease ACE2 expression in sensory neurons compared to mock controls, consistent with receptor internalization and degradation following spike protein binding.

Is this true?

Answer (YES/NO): NO